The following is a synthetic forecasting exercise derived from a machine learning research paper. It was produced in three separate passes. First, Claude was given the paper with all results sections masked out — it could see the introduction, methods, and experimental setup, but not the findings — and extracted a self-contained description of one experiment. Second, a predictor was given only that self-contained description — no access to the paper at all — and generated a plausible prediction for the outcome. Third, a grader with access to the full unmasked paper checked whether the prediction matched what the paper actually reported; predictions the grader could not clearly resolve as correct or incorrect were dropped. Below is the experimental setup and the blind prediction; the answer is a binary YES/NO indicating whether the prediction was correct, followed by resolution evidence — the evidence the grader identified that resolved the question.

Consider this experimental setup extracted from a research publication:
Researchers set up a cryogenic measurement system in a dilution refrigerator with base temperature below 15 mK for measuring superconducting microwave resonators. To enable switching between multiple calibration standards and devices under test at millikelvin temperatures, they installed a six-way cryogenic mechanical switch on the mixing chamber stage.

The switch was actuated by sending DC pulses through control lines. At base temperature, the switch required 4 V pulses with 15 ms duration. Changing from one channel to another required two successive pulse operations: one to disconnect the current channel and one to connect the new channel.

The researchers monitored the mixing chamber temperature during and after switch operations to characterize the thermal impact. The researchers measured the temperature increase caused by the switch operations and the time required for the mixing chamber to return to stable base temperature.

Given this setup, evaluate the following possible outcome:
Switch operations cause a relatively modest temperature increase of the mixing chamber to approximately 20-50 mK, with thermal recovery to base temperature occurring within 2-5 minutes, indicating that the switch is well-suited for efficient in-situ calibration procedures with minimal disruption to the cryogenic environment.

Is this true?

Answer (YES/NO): NO